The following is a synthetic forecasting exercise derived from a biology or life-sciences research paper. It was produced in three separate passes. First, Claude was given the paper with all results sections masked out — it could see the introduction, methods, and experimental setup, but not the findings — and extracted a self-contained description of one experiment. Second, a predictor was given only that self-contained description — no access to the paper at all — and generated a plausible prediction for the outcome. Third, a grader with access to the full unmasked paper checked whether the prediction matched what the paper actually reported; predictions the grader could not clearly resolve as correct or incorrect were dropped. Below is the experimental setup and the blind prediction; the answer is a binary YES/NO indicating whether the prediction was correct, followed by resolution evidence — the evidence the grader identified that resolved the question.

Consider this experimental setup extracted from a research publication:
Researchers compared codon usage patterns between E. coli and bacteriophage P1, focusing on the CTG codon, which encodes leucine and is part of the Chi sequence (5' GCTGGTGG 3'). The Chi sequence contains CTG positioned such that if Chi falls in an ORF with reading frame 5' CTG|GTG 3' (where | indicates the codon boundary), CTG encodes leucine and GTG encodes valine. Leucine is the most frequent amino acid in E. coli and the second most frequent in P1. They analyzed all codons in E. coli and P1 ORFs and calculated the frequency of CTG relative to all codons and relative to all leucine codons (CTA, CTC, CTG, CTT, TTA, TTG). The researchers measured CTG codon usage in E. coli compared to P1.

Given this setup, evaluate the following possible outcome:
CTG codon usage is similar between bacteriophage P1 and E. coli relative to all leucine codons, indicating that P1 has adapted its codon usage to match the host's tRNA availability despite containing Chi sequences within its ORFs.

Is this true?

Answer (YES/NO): NO